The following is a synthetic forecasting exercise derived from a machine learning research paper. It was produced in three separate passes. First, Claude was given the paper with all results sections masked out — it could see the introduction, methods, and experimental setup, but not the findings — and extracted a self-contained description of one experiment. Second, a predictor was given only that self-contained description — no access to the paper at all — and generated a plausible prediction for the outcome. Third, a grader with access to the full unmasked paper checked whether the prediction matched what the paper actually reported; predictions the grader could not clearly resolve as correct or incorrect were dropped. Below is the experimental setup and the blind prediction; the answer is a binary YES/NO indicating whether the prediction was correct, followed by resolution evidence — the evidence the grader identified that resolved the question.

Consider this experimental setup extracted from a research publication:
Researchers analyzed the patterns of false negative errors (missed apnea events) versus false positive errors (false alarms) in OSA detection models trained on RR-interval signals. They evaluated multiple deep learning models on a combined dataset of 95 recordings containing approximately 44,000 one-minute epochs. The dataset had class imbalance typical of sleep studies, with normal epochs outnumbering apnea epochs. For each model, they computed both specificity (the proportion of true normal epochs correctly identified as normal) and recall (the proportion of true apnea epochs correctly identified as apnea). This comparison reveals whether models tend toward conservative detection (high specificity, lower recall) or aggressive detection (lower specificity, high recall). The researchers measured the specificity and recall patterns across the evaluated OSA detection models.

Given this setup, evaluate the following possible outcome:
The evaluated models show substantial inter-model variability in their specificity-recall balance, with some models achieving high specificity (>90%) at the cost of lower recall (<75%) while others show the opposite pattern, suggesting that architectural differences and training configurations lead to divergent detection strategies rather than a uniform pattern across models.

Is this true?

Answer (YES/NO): NO